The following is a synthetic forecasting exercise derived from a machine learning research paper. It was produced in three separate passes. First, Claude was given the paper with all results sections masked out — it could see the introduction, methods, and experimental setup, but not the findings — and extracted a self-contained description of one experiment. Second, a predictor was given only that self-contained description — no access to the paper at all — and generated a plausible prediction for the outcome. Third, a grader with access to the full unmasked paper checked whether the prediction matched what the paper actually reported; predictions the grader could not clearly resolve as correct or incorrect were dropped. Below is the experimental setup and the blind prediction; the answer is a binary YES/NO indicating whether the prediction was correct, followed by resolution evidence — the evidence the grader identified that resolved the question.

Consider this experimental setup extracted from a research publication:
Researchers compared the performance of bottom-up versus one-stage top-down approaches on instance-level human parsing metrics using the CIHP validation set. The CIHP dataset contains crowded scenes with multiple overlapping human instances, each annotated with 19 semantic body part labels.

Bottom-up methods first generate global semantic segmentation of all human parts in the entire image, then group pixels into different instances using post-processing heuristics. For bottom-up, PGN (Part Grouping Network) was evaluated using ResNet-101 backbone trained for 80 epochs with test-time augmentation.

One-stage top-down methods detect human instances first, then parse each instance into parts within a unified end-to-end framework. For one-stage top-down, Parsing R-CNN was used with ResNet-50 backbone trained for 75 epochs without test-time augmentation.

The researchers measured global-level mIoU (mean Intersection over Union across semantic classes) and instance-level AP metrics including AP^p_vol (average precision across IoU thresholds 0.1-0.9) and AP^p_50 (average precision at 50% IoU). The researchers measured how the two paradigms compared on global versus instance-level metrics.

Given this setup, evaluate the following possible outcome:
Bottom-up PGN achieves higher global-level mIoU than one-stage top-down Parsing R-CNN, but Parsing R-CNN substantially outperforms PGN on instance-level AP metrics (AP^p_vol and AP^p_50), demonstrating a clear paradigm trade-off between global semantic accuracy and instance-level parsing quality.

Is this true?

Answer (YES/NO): YES